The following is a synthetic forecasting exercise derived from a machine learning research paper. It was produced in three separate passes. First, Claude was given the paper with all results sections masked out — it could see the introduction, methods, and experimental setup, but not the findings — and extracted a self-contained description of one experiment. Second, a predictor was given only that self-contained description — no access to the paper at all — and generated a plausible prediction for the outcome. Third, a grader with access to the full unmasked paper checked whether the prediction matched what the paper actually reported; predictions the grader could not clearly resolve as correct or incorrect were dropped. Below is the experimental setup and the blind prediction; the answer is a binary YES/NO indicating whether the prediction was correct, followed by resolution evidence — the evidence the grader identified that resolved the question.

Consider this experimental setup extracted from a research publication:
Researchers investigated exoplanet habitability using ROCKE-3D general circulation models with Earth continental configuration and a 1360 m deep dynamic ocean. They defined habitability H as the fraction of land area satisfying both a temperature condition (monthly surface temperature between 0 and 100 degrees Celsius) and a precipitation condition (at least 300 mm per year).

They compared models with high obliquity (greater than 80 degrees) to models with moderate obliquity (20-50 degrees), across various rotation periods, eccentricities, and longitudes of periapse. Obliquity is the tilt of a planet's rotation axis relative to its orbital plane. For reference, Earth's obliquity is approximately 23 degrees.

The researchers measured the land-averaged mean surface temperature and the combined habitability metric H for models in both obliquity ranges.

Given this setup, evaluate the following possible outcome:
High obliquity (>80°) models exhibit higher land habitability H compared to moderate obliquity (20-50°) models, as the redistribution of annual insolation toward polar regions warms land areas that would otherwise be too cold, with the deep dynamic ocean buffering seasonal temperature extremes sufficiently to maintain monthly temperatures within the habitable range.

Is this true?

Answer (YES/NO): NO